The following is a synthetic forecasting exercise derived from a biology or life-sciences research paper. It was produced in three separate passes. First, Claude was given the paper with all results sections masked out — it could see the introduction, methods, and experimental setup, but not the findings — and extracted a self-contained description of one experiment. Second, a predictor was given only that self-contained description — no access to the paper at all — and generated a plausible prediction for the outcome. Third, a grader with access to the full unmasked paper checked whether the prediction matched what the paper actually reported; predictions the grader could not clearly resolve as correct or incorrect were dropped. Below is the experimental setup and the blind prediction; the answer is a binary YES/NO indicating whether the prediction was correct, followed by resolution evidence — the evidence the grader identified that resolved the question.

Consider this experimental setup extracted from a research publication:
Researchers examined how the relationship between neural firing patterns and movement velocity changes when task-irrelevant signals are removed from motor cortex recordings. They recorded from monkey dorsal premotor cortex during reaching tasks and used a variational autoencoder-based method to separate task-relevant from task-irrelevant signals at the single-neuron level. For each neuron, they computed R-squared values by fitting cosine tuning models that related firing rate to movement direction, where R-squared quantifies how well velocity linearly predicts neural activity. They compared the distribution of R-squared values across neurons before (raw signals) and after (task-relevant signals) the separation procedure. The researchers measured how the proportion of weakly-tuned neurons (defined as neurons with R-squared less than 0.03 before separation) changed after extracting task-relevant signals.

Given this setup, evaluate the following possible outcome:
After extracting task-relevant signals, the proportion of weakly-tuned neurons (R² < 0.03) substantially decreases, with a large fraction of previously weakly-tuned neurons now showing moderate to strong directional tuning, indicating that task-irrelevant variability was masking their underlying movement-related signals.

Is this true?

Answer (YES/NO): NO